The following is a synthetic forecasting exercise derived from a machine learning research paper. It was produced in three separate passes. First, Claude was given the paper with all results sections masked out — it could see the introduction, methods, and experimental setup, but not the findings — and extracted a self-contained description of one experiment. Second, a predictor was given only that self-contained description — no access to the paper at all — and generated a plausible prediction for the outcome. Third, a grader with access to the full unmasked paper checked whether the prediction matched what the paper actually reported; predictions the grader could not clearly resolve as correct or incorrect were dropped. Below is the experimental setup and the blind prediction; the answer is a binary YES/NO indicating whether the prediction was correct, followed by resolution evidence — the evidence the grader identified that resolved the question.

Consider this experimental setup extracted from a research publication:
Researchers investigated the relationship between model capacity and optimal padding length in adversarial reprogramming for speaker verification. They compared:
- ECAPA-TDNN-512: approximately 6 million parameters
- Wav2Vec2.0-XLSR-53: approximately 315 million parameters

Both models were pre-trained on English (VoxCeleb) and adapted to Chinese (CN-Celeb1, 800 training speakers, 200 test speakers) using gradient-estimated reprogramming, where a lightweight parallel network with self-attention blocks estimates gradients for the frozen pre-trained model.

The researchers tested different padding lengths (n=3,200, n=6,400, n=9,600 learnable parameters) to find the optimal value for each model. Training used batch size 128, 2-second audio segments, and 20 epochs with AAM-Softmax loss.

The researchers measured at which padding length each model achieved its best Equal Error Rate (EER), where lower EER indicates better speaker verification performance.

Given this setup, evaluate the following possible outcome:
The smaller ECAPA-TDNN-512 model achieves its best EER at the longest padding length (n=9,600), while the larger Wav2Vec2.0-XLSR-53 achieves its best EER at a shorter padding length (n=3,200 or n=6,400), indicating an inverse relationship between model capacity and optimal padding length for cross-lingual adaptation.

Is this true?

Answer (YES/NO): NO